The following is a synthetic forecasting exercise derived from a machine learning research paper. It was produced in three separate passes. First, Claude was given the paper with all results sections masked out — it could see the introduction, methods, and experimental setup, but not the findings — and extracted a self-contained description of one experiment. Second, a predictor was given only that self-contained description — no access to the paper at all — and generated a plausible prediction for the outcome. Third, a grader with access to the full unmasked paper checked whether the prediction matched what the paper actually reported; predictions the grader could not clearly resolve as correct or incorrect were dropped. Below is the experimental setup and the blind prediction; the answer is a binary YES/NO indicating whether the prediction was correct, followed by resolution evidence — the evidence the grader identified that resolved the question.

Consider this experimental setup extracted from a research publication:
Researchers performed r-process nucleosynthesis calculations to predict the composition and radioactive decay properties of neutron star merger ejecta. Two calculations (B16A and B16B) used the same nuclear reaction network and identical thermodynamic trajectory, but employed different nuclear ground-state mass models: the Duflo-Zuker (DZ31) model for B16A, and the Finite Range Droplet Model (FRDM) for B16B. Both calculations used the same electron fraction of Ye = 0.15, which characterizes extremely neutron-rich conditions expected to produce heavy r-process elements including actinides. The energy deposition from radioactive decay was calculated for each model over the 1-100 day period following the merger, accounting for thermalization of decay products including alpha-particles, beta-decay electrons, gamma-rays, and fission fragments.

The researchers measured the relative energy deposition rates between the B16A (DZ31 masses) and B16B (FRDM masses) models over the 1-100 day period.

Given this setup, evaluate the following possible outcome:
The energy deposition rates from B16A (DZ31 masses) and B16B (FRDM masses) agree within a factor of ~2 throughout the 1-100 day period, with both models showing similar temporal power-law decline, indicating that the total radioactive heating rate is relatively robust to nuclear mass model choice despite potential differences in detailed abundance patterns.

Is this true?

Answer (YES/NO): NO